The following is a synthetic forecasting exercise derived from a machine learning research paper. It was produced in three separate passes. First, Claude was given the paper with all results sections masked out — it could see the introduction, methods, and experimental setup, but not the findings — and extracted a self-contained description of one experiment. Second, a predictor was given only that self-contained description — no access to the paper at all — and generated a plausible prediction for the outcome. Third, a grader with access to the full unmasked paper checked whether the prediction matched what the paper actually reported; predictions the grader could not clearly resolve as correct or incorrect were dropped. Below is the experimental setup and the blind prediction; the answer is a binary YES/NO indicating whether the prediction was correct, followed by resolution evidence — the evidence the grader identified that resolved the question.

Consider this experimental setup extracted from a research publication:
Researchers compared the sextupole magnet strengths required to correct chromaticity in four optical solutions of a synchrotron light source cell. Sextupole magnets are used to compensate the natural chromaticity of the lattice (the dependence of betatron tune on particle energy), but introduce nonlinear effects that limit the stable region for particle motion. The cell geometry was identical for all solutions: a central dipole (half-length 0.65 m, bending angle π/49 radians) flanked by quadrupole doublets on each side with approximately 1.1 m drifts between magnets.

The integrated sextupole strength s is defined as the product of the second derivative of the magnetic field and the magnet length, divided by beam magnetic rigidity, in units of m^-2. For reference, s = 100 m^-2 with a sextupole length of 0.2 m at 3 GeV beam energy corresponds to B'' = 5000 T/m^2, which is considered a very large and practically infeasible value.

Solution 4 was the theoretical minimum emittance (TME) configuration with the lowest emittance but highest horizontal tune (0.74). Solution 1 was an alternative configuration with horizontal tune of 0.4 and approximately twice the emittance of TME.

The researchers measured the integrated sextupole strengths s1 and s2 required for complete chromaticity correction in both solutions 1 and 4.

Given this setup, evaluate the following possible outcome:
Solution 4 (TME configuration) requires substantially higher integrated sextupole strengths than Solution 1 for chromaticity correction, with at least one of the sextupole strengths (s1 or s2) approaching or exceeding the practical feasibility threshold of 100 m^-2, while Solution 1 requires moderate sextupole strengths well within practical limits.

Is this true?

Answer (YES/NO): YES